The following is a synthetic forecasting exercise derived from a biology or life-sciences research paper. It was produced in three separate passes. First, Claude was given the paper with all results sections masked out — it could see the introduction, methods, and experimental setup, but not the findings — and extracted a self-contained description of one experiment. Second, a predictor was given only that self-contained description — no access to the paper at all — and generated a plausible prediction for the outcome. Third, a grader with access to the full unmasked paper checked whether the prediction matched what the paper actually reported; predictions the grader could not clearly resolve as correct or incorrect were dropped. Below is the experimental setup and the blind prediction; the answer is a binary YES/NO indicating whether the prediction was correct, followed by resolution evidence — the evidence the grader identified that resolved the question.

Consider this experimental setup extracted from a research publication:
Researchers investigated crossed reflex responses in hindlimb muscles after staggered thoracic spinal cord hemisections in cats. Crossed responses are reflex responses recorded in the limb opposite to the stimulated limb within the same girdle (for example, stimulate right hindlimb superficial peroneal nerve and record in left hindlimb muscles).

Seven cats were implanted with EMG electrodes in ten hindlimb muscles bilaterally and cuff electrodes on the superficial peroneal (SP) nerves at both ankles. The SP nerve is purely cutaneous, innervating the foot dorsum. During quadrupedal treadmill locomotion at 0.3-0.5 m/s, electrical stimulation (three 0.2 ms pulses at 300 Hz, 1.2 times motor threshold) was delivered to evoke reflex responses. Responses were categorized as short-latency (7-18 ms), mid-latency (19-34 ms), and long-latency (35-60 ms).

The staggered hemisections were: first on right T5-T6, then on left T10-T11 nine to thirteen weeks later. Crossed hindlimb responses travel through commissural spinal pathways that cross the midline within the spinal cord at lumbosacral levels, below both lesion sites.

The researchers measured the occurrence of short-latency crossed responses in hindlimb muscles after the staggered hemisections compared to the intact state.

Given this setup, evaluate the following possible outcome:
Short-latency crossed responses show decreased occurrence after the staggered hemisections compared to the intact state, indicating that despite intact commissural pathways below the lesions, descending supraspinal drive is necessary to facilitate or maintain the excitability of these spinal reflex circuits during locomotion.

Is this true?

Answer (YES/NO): NO